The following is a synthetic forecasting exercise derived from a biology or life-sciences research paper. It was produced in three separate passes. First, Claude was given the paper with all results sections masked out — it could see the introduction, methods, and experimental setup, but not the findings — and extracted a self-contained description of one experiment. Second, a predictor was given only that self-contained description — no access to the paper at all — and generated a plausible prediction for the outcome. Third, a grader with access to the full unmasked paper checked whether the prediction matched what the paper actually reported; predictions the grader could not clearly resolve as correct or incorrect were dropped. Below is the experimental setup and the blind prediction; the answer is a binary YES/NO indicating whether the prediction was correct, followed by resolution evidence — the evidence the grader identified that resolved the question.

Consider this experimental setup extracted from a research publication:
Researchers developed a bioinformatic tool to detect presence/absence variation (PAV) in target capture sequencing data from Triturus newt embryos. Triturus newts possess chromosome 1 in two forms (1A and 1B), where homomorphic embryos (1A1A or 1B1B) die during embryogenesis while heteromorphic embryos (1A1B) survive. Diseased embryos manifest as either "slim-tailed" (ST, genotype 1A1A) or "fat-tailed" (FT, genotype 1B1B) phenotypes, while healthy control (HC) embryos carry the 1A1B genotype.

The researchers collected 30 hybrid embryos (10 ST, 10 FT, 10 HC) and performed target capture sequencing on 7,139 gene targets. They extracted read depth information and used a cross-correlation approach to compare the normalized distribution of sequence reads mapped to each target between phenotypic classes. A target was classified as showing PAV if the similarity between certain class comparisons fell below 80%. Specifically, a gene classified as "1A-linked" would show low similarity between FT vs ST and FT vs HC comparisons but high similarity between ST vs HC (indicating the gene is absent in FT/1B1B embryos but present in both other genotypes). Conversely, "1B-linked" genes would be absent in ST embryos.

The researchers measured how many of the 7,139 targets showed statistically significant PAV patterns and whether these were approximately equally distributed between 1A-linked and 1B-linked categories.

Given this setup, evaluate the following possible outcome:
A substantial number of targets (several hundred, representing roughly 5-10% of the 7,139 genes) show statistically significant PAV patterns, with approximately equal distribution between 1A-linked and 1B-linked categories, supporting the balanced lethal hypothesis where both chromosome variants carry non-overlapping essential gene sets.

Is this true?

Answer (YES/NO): NO